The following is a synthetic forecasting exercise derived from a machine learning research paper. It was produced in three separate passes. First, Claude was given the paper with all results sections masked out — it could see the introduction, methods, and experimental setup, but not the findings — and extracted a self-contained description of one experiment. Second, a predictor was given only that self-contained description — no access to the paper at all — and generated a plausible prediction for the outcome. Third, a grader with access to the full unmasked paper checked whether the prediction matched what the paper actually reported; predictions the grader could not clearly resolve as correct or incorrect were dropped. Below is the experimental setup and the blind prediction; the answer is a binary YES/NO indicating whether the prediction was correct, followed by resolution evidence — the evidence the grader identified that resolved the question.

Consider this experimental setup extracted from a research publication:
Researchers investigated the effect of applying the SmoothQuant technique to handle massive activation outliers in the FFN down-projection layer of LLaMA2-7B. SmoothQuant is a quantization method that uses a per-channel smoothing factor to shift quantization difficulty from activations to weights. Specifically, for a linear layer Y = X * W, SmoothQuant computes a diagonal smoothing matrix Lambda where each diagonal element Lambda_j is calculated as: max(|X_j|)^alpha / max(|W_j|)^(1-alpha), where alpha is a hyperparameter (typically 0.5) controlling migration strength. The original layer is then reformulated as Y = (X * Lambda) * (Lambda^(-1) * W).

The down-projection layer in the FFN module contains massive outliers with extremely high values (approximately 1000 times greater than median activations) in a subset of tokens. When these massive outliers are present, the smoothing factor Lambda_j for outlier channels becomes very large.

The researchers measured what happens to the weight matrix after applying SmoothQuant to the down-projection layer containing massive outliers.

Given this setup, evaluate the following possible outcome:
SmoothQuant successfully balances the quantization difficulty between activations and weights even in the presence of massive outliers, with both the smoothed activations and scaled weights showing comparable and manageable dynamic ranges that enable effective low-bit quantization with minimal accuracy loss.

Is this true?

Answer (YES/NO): NO